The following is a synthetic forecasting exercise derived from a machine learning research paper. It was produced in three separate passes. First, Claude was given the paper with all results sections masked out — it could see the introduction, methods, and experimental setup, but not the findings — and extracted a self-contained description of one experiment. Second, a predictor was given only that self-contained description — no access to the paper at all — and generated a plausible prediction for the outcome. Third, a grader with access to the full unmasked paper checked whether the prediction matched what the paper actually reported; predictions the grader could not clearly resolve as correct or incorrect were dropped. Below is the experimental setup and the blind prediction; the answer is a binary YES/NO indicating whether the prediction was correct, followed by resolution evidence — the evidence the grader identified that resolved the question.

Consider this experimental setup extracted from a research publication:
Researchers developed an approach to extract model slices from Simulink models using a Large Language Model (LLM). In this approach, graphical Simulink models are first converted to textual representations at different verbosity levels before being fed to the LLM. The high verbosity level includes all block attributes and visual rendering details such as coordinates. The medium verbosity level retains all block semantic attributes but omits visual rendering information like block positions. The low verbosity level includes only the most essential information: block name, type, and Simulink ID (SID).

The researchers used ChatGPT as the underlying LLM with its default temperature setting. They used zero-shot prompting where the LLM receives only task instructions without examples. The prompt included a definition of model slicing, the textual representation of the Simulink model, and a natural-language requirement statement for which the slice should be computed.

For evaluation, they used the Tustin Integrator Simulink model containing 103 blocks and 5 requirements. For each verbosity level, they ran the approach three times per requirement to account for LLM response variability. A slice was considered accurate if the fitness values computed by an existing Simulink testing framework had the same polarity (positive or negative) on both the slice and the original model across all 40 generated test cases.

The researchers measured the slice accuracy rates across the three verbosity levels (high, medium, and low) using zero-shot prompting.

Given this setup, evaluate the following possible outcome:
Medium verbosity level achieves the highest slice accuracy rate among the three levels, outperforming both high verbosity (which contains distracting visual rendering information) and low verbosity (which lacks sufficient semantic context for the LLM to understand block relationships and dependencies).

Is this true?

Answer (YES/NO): YES